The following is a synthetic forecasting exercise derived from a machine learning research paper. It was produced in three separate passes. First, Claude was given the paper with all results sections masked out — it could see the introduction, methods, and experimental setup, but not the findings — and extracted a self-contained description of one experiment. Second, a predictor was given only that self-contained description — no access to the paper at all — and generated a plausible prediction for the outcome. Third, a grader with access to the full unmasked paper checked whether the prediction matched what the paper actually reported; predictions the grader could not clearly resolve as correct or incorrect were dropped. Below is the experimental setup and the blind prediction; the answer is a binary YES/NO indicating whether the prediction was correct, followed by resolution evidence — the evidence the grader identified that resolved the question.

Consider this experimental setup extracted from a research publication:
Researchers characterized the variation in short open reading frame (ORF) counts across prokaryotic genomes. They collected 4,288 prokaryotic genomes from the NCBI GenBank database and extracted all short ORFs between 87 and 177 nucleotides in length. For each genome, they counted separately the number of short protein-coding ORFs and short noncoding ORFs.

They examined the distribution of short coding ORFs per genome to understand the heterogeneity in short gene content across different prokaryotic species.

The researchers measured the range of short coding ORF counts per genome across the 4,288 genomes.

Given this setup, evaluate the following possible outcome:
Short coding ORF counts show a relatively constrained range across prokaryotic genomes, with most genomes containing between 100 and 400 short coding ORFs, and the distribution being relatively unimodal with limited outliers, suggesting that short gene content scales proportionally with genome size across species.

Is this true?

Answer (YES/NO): NO